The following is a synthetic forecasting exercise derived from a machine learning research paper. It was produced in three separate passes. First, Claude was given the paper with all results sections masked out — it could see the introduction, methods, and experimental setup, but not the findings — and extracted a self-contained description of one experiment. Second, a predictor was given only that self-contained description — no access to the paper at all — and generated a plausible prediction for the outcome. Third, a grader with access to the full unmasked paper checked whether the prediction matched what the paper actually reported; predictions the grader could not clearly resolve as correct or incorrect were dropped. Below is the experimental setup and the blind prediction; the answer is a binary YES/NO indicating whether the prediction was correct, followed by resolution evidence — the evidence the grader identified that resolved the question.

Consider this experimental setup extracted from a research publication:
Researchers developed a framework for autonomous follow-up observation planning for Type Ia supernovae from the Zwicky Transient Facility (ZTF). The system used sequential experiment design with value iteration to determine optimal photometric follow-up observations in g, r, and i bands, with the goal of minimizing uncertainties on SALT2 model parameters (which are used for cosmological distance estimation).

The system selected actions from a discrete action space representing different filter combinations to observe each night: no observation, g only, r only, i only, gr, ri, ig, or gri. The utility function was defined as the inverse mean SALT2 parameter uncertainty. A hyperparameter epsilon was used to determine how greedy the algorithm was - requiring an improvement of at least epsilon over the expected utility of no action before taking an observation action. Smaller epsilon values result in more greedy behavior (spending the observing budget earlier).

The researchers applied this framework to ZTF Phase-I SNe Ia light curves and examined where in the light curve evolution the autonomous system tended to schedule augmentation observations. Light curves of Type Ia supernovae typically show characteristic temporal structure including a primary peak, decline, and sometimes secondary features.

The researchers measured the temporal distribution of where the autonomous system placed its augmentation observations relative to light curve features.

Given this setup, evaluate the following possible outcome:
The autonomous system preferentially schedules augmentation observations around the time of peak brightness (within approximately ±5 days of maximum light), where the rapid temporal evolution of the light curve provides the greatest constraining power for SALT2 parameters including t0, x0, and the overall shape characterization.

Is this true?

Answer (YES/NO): YES